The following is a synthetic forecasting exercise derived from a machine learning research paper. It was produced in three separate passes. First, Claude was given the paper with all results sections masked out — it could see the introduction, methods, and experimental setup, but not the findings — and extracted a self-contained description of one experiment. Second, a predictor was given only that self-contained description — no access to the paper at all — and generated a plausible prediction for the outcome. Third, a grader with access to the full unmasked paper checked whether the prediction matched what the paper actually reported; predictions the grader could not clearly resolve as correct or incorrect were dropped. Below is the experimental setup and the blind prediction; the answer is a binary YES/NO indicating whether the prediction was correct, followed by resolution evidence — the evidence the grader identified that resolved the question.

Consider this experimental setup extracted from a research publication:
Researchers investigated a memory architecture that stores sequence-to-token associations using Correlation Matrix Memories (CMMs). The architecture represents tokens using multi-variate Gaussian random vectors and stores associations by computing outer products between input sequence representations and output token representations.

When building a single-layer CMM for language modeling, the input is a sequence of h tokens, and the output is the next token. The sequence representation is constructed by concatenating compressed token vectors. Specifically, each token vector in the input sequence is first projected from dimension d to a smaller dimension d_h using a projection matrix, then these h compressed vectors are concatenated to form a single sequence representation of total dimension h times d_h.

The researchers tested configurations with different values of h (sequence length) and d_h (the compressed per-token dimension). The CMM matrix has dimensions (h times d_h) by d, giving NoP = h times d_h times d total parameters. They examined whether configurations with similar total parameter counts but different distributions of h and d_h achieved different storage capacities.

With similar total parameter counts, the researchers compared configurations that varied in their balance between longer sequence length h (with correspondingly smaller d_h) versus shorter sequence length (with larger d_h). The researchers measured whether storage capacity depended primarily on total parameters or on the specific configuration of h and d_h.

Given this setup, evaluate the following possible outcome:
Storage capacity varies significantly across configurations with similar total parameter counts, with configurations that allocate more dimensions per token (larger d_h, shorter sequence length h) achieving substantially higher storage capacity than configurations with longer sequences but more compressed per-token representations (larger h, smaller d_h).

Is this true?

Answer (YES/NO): NO